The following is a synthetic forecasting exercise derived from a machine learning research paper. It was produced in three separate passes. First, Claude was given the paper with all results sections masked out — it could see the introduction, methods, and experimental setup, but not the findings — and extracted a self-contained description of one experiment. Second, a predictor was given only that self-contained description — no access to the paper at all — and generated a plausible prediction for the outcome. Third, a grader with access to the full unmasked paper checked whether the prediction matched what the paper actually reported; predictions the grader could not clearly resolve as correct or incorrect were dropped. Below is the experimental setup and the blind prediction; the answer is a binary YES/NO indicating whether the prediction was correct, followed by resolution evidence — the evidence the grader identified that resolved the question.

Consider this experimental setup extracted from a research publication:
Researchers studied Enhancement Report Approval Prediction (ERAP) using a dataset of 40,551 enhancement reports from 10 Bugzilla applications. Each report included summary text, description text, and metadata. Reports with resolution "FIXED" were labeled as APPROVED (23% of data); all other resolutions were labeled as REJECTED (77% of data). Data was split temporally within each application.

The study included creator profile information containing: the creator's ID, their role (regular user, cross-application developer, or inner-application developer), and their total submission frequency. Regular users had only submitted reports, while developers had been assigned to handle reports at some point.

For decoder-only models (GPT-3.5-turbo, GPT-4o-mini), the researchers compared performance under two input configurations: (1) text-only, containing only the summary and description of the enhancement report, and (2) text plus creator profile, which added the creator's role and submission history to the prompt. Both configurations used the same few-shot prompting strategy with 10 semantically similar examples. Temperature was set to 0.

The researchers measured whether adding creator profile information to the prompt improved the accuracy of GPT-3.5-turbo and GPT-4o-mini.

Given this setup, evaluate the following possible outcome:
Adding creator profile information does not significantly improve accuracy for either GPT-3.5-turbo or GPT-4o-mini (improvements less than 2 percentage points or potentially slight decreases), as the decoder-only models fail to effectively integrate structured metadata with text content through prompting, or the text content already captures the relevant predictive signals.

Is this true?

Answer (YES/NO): NO